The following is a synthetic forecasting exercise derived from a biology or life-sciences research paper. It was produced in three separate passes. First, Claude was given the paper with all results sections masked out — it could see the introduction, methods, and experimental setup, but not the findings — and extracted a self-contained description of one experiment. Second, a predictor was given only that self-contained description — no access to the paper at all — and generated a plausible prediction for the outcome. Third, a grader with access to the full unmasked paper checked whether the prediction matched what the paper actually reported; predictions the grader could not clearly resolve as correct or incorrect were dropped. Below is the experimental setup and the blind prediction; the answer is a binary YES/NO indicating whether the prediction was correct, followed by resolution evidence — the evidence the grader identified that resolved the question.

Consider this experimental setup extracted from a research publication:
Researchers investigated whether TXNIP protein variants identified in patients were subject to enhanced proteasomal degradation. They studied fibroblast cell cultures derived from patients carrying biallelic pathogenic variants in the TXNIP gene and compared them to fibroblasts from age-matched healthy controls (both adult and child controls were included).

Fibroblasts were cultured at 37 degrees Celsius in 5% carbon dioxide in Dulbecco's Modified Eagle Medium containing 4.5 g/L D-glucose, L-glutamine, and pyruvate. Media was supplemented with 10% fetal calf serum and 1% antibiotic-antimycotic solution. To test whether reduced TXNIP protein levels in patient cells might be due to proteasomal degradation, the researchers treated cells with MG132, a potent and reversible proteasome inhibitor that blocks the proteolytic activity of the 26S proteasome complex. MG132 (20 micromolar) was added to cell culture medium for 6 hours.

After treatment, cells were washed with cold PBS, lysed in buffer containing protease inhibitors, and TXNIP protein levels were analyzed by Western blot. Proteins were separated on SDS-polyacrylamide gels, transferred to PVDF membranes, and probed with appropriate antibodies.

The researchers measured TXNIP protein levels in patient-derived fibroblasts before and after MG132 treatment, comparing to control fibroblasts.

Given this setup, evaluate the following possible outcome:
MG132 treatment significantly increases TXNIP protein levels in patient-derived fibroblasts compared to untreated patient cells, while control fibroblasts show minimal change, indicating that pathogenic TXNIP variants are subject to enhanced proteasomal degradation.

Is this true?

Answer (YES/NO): NO